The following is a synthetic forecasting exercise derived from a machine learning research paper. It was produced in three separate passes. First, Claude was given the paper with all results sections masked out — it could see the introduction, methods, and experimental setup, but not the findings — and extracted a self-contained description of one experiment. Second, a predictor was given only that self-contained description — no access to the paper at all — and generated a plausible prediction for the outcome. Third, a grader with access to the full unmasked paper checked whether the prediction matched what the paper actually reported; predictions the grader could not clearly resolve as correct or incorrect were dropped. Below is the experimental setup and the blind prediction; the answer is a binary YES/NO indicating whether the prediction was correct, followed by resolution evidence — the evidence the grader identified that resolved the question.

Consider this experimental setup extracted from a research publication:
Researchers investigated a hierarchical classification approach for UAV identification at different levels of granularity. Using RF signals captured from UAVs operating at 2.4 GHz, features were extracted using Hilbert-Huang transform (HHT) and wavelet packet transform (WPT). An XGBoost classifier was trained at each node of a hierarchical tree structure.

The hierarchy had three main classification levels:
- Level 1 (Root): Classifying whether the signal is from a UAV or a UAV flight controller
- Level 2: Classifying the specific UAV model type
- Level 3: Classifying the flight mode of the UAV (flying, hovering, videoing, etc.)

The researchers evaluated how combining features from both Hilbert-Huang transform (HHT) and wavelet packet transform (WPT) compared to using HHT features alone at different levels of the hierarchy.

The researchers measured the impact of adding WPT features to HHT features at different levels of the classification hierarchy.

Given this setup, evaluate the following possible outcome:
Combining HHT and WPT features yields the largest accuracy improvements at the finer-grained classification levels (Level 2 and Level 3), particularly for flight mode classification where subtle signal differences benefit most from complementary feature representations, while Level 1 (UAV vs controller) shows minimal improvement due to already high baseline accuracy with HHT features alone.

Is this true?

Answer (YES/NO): NO